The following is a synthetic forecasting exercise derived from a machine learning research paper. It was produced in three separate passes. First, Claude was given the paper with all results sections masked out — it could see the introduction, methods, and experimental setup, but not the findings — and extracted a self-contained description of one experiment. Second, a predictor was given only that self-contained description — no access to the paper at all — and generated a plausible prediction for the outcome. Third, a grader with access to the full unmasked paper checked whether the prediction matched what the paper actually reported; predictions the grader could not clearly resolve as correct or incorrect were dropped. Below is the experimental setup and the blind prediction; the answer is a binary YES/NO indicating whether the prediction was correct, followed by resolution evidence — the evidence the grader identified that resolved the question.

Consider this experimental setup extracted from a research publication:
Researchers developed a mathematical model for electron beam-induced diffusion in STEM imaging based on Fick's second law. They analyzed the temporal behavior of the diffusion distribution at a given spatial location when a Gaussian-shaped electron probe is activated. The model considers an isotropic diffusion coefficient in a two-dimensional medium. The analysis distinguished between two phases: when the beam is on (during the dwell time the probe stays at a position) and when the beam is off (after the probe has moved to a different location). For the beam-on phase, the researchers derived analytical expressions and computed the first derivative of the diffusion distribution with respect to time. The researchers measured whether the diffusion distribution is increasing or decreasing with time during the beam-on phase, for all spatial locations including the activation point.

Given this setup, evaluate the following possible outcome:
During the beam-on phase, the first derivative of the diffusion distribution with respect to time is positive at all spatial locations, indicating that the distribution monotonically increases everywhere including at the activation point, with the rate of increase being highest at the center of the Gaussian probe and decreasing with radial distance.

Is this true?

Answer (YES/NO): NO